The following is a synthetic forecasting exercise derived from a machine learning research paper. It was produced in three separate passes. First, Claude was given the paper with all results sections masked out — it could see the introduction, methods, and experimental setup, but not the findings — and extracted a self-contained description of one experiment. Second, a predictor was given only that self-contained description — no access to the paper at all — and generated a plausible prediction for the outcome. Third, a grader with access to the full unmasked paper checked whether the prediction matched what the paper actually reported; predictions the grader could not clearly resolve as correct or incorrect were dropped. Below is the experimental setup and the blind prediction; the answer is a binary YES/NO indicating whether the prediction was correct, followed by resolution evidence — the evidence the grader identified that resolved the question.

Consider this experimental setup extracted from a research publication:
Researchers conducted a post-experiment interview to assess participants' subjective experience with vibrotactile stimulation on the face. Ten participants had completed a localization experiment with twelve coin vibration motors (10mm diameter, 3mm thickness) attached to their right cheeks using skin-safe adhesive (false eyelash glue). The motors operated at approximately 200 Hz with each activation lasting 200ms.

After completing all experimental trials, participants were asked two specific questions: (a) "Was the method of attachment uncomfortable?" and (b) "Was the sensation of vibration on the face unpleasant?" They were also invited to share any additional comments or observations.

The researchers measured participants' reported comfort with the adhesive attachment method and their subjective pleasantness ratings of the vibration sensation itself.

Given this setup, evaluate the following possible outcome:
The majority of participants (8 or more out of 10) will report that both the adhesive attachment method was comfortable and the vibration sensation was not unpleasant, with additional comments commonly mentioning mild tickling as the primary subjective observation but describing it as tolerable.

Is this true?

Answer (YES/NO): NO